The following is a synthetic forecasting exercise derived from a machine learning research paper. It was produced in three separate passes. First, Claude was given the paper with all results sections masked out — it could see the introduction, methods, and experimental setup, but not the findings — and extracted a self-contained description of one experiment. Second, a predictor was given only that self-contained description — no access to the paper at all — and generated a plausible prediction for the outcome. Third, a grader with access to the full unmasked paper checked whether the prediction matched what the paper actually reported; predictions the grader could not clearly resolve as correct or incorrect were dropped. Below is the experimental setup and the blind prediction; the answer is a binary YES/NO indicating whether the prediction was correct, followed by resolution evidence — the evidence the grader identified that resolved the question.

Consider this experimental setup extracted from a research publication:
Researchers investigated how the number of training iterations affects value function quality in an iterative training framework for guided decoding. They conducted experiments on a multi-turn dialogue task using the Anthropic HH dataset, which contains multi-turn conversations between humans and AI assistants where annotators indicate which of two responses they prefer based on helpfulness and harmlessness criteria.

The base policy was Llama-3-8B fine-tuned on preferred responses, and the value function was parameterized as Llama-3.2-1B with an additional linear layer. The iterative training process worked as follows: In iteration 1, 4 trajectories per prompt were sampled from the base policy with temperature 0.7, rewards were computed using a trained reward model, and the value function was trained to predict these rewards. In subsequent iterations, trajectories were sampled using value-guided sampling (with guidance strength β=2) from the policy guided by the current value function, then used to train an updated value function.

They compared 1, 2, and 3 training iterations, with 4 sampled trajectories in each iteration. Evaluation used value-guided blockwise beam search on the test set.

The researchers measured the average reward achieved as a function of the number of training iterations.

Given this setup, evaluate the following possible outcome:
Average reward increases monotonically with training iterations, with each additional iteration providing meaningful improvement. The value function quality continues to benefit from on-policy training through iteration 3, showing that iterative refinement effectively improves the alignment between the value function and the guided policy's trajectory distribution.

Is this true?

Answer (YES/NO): NO